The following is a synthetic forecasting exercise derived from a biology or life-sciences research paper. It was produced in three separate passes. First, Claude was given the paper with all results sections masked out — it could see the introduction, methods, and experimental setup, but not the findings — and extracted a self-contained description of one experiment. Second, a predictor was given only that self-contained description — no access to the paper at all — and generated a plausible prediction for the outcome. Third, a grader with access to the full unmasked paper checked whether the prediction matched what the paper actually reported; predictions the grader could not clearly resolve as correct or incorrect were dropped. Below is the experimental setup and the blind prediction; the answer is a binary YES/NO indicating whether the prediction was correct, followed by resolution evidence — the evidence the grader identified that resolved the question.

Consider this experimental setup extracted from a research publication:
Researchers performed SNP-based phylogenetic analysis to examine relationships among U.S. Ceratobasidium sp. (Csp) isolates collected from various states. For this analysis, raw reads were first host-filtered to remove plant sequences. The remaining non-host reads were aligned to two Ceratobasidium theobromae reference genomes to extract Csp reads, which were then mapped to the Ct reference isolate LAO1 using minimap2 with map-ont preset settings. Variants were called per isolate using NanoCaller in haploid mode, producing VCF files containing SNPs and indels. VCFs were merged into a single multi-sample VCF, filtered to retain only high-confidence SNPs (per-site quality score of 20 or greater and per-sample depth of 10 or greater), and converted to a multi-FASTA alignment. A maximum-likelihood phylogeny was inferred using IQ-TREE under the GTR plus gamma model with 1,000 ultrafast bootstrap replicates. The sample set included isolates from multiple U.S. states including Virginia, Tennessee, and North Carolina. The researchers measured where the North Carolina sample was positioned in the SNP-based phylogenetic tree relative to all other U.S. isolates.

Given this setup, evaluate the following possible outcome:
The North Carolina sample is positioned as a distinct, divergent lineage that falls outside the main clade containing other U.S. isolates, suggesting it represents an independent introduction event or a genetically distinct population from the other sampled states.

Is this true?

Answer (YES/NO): NO